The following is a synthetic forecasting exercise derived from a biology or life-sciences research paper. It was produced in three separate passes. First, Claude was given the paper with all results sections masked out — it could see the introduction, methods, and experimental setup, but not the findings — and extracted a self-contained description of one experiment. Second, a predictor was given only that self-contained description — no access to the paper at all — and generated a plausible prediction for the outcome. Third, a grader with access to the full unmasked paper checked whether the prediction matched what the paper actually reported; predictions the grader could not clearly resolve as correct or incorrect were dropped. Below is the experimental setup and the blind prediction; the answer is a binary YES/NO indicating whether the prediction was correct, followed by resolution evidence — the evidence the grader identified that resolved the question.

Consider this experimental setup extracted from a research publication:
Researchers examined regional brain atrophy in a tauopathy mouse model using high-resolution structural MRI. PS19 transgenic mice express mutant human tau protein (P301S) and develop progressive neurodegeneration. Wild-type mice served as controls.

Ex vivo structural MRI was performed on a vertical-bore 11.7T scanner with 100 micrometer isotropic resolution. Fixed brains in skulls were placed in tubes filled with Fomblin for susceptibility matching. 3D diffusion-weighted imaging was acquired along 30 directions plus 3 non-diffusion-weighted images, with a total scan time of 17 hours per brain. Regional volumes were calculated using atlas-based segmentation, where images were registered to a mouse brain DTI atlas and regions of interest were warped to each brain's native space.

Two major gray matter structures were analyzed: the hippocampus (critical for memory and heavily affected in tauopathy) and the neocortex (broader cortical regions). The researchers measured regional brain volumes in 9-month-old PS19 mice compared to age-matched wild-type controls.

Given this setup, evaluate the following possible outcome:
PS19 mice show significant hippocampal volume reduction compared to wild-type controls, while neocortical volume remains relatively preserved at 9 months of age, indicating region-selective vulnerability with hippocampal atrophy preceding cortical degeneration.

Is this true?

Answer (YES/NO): NO